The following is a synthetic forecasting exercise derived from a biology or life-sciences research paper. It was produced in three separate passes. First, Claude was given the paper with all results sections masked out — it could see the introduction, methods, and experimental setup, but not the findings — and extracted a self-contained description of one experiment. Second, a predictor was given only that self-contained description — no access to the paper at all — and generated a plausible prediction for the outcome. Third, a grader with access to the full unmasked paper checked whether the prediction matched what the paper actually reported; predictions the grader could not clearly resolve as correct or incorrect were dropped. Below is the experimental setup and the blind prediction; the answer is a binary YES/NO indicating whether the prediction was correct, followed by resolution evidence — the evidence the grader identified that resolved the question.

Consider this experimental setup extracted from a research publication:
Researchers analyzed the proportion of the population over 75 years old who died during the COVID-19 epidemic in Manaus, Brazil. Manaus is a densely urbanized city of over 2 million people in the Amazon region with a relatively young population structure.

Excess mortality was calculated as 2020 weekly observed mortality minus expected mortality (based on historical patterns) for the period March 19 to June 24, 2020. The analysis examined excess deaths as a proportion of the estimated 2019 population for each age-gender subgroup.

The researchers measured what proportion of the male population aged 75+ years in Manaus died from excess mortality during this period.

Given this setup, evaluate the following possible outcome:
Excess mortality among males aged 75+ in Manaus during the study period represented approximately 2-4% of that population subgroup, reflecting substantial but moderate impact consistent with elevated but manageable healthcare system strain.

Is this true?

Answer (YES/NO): NO